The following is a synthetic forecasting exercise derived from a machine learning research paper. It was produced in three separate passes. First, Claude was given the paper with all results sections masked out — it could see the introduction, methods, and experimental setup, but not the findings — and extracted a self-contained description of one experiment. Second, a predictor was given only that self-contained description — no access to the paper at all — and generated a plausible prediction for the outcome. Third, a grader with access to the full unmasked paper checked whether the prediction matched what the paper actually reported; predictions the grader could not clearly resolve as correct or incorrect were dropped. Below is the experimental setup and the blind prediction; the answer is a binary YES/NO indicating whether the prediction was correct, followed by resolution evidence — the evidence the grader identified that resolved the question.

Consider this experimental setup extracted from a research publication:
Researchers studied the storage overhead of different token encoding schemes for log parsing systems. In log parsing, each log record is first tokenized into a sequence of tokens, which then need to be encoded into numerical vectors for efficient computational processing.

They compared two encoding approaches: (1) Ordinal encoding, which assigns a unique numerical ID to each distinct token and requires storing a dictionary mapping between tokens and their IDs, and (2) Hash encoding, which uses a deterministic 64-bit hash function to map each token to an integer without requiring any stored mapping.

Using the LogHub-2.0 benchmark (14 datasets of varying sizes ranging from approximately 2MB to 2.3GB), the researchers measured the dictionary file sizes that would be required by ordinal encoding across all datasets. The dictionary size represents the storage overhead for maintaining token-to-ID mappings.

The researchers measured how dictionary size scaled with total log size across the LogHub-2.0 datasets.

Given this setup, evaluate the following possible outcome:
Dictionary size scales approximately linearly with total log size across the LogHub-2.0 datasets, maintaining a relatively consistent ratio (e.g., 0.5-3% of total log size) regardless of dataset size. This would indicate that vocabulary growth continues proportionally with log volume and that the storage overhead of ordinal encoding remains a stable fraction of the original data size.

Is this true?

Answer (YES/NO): NO